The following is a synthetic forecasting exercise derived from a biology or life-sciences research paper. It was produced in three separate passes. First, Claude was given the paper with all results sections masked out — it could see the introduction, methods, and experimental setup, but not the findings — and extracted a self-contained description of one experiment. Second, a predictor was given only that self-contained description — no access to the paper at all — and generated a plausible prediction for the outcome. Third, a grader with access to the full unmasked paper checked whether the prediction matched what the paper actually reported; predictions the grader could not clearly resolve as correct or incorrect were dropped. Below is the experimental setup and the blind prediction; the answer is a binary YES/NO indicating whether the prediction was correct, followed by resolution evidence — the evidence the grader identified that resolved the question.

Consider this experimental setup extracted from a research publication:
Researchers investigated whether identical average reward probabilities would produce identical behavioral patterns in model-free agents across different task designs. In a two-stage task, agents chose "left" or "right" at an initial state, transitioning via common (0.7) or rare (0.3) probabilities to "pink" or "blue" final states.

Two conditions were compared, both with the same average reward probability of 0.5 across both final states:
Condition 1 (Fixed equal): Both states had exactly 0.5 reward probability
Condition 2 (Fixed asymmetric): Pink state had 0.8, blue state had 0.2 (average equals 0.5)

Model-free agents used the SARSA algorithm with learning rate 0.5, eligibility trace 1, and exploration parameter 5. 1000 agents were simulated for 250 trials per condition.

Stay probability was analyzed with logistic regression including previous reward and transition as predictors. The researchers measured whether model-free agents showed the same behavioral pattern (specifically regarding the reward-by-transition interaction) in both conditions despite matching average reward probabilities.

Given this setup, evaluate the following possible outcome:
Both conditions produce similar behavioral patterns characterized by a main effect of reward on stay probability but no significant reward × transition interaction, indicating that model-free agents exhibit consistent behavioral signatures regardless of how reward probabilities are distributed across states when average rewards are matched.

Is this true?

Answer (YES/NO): NO